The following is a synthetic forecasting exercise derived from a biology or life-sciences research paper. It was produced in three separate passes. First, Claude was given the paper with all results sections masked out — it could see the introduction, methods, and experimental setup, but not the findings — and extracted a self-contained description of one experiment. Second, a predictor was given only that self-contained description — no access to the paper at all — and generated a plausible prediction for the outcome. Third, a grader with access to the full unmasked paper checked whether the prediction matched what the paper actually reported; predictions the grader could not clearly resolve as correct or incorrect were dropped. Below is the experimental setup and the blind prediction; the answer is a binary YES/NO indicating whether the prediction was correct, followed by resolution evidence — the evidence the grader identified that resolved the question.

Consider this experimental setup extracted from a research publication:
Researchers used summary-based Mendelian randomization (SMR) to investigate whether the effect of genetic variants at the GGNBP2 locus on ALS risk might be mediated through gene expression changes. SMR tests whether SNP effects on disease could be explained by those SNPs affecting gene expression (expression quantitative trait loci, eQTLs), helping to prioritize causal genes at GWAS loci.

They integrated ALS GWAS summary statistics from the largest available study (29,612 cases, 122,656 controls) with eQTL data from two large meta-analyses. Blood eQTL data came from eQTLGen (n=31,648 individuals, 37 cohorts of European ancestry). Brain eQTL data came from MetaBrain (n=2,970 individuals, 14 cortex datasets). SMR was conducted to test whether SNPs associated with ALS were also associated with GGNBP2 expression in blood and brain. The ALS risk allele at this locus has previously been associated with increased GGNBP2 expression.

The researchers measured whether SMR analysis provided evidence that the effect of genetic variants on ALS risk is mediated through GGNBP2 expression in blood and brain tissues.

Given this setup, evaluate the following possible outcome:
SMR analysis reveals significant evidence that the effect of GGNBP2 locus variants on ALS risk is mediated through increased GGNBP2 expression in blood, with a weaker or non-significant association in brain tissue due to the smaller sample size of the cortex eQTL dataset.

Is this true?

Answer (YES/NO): NO